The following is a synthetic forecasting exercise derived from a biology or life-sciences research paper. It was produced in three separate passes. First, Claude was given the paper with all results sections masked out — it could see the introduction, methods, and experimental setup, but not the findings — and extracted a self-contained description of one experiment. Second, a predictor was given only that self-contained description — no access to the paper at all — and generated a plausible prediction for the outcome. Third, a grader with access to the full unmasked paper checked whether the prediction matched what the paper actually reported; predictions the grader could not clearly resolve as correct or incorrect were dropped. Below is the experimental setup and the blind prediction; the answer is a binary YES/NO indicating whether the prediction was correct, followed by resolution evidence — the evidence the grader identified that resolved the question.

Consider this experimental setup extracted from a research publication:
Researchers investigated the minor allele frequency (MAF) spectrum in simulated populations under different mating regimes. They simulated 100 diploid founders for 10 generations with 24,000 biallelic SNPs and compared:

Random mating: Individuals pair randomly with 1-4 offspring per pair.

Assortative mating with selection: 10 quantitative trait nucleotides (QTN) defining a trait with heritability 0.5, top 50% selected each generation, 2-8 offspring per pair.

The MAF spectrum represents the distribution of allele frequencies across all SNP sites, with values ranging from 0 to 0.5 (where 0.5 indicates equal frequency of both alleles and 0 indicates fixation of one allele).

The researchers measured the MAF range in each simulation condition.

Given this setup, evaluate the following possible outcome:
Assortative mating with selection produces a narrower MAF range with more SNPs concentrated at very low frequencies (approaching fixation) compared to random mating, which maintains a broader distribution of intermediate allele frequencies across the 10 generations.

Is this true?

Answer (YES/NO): NO